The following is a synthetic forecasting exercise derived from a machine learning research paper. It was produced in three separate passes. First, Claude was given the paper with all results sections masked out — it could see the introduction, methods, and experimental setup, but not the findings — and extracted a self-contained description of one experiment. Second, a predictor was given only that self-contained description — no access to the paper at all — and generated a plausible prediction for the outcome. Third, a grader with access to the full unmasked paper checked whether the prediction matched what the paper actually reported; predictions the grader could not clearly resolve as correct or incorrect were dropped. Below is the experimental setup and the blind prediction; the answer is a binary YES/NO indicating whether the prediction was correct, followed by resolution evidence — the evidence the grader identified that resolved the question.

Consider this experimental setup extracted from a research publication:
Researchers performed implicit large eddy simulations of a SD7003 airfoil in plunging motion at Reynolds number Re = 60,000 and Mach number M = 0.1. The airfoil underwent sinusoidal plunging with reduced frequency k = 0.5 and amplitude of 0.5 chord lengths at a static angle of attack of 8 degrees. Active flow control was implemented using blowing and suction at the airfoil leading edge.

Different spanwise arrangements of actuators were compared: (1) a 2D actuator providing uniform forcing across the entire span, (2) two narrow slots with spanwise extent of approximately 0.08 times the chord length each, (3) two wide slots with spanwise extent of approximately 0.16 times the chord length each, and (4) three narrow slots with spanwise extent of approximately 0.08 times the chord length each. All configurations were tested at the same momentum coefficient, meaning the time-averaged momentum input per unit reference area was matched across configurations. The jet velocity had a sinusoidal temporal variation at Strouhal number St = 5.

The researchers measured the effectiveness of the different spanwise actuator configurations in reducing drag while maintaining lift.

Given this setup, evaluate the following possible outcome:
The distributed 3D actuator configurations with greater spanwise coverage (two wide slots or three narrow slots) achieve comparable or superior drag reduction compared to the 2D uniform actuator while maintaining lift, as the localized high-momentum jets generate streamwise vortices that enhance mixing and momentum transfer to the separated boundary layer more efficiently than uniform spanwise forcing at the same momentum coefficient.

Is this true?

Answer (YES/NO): NO